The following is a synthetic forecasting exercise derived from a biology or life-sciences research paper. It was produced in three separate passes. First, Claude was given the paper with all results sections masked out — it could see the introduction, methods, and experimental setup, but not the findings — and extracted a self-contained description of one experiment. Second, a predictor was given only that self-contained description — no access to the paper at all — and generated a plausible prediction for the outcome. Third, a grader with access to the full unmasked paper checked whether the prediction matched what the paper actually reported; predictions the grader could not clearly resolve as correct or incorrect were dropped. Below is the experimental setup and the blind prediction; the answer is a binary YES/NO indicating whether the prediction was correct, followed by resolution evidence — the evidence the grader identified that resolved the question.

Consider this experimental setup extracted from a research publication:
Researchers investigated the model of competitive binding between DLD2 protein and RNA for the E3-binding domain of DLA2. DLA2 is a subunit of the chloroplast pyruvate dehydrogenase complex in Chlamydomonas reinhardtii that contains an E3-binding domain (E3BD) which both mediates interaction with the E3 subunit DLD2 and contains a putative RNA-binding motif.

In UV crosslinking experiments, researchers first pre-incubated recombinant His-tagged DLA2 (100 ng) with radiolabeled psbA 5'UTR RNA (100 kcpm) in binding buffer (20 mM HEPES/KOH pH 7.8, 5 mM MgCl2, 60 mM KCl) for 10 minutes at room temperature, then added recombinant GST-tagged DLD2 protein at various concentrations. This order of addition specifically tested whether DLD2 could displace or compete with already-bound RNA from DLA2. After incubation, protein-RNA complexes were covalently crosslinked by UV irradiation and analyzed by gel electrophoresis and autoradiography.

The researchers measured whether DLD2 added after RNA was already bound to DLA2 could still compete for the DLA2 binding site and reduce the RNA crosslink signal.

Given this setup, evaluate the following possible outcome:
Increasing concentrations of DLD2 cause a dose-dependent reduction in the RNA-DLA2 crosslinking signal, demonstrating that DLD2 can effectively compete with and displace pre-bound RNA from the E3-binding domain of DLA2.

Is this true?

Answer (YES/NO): YES